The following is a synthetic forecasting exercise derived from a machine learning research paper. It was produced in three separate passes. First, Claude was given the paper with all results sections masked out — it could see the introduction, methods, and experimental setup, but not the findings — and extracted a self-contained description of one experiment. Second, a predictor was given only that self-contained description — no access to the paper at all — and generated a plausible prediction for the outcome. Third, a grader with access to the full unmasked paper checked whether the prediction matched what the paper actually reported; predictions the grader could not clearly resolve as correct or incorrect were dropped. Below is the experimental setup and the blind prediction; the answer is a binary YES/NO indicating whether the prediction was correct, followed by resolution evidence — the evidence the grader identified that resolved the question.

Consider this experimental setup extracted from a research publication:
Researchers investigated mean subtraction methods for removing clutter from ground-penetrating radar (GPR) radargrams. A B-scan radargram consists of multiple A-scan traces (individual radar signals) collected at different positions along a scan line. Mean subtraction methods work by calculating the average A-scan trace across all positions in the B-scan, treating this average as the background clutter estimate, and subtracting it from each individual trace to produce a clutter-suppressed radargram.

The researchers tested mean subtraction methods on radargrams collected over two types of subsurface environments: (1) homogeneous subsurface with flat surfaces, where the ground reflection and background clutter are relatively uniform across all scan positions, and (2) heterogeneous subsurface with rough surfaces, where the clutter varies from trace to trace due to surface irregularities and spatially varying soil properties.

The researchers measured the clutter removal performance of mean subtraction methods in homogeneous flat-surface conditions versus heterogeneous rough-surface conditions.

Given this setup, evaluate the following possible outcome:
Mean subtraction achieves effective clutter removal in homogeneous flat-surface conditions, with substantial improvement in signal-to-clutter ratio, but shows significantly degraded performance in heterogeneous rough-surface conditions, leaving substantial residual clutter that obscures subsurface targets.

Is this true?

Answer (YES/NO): NO